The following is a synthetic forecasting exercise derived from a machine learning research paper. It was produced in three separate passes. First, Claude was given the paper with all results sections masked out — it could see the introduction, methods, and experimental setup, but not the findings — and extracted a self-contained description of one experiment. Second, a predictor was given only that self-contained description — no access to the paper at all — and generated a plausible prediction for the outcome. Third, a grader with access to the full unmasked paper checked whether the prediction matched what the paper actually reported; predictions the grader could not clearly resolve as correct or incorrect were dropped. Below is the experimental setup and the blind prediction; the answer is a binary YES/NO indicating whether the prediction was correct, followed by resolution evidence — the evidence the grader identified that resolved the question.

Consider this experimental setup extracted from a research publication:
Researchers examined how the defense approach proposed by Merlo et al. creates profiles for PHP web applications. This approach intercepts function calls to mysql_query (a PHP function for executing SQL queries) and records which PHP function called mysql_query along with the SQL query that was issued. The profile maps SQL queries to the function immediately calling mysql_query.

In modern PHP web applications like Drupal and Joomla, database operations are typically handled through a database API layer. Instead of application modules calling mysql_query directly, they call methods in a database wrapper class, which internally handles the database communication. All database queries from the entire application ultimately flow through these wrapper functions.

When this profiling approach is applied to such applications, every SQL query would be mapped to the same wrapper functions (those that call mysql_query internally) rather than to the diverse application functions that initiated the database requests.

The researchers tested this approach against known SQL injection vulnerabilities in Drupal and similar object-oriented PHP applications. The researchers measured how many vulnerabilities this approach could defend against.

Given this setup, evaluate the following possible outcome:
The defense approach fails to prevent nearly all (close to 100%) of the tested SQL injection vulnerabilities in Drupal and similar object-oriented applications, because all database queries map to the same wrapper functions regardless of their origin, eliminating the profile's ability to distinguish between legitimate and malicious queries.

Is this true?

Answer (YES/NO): YES